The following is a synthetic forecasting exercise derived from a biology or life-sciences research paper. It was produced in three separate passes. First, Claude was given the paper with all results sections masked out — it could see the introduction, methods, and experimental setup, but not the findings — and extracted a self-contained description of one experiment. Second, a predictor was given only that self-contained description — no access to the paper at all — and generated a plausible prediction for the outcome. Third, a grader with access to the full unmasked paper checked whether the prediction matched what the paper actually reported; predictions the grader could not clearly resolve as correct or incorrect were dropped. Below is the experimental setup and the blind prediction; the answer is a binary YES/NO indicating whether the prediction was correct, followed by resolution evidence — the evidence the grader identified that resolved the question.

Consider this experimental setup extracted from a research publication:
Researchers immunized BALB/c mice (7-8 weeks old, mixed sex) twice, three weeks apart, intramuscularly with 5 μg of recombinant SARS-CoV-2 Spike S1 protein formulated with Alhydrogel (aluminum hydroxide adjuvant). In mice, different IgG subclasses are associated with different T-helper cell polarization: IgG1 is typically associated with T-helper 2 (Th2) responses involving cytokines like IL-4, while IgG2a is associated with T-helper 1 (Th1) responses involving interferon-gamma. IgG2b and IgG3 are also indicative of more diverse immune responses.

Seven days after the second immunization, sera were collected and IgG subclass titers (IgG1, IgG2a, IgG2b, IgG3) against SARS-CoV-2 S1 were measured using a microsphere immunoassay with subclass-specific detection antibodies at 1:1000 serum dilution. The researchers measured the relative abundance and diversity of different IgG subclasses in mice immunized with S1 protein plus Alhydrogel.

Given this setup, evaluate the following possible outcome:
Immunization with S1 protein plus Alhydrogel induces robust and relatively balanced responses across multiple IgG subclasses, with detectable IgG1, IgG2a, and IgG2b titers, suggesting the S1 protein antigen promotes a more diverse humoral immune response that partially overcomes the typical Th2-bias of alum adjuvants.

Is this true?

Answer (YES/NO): NO